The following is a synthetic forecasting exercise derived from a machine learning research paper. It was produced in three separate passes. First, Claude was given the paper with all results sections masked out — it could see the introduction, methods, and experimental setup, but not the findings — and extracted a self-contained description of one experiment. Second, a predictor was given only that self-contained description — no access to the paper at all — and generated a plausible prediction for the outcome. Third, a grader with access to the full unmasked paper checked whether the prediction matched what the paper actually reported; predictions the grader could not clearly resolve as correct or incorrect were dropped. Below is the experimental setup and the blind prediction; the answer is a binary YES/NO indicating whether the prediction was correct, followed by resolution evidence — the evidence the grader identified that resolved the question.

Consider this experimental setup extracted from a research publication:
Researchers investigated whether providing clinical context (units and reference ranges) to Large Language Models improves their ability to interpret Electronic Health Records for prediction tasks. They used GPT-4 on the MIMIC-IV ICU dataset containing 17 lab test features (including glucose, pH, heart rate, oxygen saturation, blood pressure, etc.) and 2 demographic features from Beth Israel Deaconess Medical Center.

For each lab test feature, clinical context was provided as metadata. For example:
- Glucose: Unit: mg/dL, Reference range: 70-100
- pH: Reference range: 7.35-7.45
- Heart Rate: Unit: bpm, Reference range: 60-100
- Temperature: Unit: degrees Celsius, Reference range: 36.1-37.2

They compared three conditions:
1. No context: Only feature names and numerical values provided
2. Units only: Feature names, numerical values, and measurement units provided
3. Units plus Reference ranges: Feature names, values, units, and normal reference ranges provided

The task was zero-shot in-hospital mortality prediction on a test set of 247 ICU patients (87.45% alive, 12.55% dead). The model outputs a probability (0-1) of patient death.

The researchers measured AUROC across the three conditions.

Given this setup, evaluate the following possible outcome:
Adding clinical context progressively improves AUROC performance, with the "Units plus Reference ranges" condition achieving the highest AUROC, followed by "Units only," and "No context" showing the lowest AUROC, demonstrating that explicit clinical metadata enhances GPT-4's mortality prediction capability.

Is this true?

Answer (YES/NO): YES